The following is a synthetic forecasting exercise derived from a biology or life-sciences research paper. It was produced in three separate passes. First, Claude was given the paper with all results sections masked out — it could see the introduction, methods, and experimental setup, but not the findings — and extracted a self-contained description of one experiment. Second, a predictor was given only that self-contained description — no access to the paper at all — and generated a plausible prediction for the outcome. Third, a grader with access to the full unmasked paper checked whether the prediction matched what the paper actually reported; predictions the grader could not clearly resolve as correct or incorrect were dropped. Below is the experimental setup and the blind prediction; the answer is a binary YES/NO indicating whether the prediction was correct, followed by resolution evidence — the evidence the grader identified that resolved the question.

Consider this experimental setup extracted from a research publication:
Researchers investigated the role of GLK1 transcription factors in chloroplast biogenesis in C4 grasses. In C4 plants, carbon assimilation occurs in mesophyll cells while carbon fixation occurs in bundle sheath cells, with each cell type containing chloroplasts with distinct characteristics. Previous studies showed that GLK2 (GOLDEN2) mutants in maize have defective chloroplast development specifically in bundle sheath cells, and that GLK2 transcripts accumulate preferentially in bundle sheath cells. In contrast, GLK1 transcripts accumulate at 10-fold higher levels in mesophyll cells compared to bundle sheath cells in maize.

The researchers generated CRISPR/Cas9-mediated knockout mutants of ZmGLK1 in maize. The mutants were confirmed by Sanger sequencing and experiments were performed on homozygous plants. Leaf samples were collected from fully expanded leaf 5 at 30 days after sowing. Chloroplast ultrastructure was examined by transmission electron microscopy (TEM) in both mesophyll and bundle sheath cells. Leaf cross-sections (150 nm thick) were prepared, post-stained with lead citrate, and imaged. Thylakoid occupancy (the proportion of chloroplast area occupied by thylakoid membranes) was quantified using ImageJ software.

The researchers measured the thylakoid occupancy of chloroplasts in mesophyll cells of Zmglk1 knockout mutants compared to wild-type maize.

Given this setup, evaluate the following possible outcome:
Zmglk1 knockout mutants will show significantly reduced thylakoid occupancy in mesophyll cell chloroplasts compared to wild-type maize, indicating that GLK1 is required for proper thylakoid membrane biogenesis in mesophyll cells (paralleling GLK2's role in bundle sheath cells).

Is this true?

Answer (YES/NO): NO